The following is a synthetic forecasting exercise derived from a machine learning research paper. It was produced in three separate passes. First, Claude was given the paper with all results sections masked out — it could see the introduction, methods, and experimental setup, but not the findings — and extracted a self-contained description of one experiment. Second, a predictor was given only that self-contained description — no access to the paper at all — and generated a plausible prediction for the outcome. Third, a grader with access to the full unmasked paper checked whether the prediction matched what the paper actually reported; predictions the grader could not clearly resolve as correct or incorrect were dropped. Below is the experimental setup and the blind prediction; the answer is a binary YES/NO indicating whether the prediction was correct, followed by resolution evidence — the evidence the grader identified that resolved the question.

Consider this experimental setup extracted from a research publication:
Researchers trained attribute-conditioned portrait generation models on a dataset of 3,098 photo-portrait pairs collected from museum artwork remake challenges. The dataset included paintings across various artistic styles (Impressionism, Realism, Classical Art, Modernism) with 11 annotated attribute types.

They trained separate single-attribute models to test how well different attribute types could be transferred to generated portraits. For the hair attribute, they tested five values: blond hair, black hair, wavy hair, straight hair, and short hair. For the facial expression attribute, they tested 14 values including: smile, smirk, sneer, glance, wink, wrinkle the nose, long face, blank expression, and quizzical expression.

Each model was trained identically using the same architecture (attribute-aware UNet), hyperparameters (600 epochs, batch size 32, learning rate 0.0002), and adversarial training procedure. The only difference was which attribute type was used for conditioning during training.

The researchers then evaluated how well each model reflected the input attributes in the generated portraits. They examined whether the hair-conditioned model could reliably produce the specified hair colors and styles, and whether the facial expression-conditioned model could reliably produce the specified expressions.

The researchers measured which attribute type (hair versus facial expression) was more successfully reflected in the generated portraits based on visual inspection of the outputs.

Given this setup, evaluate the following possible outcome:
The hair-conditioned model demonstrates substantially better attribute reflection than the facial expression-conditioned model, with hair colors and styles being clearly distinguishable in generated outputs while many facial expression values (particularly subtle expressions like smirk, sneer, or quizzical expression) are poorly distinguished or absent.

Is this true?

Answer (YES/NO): NO